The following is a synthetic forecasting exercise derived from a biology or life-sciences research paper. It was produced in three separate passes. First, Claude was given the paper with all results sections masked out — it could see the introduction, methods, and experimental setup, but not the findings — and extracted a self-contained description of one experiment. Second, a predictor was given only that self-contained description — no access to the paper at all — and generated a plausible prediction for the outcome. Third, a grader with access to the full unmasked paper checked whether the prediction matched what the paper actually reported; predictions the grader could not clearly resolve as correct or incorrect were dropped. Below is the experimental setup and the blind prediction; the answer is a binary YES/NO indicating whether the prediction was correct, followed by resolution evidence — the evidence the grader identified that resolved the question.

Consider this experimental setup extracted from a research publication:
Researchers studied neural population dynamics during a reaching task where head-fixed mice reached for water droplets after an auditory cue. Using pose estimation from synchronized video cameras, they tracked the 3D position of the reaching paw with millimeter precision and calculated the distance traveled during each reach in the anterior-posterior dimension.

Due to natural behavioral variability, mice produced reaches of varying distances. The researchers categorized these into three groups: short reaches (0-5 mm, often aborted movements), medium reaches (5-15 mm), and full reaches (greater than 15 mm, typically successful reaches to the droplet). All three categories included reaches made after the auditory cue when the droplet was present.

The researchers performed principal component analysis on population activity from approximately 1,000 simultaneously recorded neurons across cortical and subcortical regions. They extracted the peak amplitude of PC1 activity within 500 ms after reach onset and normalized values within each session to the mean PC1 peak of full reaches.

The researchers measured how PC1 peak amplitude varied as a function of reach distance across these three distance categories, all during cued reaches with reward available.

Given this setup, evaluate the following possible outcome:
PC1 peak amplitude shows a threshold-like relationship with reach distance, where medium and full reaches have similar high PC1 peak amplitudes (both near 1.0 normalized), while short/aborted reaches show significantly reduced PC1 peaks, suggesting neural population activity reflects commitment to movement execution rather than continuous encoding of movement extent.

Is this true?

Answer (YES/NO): NO